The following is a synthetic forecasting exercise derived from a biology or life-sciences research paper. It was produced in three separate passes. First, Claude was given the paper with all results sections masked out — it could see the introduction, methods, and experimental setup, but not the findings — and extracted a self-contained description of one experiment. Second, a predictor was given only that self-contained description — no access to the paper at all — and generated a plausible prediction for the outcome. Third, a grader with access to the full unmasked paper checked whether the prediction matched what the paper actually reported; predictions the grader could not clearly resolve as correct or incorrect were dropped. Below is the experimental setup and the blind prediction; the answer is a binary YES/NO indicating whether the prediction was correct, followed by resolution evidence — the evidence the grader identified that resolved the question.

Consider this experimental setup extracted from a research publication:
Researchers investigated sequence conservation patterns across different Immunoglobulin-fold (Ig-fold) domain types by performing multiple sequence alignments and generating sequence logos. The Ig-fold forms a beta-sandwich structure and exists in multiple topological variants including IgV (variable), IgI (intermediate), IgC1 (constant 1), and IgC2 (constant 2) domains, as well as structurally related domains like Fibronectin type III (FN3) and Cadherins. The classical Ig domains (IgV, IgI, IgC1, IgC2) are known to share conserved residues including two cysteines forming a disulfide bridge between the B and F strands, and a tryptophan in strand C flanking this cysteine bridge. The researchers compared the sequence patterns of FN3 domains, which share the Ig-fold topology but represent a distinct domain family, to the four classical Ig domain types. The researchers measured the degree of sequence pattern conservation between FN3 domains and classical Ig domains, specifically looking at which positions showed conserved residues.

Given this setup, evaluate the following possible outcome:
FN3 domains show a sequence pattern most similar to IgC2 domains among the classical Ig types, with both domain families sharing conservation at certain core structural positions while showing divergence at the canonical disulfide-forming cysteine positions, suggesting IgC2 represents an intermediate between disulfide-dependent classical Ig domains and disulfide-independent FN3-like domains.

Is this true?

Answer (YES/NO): NO